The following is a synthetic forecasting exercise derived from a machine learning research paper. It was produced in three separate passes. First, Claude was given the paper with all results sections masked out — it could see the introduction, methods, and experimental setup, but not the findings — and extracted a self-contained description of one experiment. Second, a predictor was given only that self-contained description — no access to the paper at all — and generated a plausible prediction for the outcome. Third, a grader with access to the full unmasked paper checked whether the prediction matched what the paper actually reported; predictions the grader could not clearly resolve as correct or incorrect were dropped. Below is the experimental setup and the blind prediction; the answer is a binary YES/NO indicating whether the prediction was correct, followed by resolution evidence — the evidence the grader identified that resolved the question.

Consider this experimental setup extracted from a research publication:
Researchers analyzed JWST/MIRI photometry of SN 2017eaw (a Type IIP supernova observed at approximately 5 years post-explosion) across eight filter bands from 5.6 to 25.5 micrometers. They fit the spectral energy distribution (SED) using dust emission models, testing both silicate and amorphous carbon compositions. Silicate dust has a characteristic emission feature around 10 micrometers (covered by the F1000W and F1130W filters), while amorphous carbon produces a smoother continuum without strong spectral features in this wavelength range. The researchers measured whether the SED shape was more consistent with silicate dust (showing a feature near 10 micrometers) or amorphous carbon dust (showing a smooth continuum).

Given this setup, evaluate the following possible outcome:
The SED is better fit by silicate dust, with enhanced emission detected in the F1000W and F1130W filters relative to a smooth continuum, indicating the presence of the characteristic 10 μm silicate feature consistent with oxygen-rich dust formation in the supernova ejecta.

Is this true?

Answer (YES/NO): YES